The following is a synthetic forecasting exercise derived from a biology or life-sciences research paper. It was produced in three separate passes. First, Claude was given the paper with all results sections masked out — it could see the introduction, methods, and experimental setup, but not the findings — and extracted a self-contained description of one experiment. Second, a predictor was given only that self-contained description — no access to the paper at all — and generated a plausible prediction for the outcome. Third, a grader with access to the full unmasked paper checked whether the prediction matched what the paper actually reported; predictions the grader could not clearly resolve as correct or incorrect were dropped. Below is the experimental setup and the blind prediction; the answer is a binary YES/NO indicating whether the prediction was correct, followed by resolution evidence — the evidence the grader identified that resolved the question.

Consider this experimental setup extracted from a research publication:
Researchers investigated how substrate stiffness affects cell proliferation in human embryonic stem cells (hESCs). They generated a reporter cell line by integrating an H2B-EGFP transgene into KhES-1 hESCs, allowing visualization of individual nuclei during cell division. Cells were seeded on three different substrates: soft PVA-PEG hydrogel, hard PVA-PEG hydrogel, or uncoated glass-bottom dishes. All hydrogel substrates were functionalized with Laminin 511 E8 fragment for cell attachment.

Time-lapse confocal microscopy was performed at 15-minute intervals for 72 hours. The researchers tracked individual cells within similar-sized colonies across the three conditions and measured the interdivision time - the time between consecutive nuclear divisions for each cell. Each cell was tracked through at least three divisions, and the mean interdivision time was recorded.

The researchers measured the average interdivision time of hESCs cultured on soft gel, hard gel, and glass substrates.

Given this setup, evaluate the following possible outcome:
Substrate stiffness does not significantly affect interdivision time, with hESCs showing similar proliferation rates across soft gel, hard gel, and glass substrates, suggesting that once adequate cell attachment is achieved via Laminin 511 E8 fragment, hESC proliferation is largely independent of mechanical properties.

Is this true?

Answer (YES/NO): YES